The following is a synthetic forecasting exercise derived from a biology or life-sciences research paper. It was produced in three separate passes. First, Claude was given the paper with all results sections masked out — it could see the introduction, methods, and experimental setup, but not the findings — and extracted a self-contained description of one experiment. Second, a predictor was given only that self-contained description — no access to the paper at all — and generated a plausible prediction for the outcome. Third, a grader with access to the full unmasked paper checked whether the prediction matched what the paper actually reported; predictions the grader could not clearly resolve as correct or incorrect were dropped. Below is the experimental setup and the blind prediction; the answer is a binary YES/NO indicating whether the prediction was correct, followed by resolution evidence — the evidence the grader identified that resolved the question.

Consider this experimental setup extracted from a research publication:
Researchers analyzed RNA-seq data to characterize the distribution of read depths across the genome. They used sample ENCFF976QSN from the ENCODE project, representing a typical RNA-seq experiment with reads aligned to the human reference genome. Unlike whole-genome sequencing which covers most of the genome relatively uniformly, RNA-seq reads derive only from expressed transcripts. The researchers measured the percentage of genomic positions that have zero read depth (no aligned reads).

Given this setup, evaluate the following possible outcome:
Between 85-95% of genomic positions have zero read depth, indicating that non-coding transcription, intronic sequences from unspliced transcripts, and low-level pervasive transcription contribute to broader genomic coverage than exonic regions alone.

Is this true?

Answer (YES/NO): NO